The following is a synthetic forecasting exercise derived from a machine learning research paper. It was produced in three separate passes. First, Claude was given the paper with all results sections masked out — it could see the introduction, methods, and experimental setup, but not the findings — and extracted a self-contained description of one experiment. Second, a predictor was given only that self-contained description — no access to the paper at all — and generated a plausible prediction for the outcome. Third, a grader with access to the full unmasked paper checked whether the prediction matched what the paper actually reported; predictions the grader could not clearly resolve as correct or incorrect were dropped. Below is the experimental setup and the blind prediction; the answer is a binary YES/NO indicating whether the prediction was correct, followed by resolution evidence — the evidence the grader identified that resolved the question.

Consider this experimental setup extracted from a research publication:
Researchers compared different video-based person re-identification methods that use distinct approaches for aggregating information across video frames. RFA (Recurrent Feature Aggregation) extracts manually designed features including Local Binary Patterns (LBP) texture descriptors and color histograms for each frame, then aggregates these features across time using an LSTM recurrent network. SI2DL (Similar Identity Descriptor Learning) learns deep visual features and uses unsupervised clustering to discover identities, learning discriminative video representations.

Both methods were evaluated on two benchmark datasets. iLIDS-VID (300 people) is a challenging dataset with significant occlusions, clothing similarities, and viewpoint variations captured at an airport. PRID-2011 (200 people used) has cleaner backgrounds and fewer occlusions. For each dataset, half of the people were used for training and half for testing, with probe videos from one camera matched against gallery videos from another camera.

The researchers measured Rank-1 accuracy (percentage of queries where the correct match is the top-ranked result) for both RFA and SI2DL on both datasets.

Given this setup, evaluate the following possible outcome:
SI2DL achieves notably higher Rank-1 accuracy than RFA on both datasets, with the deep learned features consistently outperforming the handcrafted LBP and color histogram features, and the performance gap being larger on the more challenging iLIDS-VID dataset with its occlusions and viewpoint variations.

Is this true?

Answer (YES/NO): NO